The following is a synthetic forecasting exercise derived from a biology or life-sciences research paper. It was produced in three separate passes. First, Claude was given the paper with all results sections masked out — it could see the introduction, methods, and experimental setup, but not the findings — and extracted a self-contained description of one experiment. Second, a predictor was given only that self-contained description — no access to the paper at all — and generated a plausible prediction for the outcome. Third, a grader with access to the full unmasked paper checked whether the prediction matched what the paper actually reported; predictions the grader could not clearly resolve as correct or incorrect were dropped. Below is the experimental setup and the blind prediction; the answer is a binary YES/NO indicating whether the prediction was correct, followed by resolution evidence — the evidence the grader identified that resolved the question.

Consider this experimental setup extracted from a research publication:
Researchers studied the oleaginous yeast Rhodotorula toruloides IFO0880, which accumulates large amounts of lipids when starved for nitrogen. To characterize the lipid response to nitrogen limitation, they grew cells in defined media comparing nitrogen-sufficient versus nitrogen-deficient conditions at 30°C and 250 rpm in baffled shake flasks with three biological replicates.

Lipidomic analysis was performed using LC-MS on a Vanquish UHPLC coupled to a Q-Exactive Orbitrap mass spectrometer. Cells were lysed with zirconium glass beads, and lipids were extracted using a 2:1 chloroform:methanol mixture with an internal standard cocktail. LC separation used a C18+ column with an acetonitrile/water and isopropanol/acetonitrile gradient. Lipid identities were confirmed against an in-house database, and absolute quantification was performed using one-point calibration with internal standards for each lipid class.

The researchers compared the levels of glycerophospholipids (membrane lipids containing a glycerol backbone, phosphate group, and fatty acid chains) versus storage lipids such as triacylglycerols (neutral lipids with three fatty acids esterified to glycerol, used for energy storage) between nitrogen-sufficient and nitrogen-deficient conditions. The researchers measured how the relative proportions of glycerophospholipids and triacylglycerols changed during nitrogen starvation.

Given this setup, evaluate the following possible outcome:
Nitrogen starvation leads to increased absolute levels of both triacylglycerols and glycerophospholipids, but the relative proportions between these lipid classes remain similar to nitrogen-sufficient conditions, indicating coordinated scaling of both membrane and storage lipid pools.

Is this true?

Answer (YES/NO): NO